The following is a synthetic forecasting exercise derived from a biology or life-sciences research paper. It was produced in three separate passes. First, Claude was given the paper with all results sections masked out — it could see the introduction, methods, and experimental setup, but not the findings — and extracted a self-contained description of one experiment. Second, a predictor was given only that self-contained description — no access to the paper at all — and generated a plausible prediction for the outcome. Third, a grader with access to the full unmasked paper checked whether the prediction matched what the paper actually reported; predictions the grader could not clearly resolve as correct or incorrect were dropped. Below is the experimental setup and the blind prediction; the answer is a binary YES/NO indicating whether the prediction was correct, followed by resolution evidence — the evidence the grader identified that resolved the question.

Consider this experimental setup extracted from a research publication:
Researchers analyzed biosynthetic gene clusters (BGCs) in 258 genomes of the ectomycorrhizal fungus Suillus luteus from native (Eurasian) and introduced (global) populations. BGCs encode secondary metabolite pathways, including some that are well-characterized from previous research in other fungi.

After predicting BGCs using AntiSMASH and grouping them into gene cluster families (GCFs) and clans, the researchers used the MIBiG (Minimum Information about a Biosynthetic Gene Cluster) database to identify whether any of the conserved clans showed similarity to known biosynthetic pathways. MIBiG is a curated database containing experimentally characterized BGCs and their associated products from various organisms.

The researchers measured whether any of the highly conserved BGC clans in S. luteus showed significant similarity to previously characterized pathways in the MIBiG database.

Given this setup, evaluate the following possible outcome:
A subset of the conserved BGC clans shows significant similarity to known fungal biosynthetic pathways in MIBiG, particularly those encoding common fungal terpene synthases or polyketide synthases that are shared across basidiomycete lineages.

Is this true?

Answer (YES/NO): NO